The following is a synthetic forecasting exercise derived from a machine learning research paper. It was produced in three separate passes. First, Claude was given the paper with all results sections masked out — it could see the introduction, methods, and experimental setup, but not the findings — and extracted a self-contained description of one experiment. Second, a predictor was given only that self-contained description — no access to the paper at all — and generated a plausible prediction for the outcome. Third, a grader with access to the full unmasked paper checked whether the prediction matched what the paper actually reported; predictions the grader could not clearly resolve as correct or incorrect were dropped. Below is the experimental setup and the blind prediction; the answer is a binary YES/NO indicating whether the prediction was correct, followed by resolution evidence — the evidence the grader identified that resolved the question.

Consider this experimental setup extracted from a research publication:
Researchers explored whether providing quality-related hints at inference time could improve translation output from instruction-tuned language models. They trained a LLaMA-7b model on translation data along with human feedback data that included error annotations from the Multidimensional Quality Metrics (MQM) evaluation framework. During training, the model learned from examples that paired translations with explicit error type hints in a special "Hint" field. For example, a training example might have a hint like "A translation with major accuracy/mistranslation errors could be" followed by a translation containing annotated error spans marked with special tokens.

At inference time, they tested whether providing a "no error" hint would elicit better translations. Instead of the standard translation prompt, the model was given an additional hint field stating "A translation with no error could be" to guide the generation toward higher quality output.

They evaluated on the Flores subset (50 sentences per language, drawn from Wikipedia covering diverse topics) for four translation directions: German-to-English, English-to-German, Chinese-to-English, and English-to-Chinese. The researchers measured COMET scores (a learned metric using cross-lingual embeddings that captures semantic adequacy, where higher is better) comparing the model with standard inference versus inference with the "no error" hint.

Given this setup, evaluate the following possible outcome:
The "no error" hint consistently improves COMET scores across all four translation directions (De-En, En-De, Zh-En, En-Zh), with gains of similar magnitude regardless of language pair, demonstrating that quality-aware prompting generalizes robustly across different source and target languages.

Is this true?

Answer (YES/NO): NO